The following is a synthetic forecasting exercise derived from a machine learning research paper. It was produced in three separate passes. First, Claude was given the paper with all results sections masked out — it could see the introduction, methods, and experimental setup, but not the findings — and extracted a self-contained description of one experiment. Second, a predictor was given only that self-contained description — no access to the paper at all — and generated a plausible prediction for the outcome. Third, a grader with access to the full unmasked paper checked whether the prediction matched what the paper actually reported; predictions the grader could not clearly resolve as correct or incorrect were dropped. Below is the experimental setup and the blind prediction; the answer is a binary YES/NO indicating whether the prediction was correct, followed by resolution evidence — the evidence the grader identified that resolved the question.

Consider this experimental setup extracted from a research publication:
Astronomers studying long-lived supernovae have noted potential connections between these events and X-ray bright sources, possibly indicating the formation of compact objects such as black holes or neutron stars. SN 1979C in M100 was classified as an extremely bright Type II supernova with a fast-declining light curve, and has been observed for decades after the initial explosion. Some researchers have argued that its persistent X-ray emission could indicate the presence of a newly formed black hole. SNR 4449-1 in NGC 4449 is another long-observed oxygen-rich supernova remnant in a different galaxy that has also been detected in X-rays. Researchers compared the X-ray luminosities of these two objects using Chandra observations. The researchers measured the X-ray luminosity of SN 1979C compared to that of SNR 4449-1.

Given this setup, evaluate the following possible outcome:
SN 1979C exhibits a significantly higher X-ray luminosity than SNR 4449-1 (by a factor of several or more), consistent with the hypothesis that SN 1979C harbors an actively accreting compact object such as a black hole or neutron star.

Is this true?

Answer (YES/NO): NO